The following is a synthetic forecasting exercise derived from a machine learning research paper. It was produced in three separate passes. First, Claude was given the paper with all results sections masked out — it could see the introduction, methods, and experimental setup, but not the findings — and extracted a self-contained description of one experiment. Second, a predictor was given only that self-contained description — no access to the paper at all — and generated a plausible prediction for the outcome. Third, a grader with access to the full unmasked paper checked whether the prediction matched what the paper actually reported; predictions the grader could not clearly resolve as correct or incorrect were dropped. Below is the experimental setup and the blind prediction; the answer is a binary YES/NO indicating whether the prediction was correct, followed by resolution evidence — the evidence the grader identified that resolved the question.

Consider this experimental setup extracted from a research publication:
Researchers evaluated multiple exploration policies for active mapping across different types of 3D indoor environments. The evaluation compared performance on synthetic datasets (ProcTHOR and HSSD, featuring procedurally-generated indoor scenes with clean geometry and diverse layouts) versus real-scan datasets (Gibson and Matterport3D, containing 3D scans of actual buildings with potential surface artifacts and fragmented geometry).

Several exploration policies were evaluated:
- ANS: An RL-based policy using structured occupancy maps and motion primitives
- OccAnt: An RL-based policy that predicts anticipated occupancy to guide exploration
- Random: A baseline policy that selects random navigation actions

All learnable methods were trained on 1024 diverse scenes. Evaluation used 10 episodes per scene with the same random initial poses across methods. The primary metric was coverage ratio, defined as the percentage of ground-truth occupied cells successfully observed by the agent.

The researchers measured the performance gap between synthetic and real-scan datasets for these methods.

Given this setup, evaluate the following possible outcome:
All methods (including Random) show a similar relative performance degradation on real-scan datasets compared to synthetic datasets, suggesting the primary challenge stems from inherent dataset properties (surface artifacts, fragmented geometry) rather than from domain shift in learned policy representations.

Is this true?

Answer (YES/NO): NO